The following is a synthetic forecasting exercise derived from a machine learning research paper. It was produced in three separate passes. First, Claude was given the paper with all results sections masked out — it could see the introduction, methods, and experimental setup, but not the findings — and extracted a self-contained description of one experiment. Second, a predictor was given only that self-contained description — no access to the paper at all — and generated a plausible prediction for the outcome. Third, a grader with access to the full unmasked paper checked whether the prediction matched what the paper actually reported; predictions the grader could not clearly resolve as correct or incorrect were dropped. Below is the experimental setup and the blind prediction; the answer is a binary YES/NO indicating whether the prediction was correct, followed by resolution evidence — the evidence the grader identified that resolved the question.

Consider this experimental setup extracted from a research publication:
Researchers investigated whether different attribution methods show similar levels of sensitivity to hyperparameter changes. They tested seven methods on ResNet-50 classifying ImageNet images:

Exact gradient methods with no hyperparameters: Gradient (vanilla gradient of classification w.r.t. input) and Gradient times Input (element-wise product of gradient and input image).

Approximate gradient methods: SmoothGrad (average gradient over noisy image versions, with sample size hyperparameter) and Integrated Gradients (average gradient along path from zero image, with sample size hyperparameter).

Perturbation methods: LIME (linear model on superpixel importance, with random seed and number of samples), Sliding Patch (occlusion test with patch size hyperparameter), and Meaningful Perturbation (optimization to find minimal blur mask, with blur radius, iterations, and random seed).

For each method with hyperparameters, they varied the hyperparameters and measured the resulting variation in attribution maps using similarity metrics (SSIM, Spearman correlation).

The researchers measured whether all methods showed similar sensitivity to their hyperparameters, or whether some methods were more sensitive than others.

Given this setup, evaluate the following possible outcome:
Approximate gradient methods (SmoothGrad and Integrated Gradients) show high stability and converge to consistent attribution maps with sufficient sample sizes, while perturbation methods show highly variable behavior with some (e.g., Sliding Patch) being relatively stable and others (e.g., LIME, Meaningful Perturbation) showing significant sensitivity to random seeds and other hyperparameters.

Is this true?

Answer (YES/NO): NO